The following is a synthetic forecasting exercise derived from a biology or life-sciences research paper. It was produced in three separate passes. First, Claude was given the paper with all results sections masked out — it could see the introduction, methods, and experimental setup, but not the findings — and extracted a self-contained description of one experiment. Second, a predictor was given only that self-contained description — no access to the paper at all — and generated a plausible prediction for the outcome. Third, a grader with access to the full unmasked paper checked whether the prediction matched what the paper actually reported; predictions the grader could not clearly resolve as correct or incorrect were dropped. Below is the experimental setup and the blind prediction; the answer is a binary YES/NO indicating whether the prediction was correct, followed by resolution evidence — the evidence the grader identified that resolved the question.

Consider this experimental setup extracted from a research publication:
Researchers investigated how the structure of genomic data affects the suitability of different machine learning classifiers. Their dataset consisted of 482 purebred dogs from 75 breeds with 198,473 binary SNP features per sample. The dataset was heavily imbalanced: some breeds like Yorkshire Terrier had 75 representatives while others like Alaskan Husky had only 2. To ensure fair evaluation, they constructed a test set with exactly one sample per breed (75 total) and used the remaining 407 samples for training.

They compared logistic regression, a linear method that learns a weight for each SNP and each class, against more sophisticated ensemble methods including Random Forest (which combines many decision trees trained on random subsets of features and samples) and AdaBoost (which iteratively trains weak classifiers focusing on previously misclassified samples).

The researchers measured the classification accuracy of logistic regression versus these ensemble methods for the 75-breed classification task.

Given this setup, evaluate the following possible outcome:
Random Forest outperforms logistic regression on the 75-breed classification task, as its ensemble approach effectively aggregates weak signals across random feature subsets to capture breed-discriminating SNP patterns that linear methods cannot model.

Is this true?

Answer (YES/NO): NO